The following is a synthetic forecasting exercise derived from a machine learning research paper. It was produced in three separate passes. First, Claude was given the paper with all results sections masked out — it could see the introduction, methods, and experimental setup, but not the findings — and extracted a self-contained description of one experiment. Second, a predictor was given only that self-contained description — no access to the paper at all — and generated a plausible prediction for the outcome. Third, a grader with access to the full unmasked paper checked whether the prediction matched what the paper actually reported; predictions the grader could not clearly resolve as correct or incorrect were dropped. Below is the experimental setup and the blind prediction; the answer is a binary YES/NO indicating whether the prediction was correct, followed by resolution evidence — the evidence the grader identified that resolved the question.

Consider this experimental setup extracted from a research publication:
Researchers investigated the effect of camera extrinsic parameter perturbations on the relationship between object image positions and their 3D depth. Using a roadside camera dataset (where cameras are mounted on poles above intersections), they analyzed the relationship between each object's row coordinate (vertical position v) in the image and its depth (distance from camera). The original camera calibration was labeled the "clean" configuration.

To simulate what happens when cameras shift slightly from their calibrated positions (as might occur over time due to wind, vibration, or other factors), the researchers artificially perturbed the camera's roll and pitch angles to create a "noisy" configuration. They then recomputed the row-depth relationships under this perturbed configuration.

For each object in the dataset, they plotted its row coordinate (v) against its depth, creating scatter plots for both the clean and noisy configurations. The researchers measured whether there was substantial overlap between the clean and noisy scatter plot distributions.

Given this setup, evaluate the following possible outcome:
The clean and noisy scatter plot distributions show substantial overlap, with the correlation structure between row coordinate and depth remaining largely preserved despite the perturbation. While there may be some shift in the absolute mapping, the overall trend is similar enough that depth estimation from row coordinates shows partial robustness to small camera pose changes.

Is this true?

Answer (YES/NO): NO